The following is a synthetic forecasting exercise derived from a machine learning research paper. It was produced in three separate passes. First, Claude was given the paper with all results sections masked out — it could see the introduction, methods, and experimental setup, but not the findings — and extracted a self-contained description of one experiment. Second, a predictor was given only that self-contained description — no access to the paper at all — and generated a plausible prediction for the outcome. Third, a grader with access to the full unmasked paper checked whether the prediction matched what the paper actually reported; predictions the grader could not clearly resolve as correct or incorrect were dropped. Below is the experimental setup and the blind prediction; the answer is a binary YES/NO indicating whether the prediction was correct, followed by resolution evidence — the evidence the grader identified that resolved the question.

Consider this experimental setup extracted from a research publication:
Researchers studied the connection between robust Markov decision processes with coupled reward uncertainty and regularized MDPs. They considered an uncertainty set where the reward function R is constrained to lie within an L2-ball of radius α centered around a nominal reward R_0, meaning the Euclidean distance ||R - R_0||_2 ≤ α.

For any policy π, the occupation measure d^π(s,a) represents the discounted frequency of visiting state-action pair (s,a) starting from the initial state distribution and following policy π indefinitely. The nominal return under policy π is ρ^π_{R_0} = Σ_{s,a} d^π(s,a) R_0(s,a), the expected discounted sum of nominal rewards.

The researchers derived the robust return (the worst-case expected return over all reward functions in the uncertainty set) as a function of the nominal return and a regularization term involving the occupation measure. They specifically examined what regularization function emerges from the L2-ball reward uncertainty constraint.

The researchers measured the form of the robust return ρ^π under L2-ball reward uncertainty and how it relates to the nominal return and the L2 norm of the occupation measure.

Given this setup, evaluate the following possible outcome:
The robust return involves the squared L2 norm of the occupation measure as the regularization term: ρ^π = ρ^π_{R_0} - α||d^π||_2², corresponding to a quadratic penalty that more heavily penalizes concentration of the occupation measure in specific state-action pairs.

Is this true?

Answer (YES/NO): NO